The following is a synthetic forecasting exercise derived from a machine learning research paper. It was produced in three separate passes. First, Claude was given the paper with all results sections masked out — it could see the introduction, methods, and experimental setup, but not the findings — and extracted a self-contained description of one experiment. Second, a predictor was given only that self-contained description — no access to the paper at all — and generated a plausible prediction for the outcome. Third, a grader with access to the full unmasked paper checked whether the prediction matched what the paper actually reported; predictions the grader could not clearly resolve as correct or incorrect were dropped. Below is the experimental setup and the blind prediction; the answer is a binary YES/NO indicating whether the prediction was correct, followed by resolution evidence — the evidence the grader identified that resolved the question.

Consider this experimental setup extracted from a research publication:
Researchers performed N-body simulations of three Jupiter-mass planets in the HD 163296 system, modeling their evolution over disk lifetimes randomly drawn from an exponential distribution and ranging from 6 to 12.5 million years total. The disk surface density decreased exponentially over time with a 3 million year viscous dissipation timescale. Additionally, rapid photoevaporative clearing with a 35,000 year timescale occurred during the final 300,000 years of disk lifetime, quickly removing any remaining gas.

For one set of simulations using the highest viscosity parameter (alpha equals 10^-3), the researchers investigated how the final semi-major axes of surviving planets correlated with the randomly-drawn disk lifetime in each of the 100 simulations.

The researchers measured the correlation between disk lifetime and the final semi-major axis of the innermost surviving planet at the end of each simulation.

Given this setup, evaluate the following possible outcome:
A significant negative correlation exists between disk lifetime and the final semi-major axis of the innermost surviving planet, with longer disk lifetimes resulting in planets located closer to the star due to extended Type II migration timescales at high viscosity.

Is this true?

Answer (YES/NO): NO